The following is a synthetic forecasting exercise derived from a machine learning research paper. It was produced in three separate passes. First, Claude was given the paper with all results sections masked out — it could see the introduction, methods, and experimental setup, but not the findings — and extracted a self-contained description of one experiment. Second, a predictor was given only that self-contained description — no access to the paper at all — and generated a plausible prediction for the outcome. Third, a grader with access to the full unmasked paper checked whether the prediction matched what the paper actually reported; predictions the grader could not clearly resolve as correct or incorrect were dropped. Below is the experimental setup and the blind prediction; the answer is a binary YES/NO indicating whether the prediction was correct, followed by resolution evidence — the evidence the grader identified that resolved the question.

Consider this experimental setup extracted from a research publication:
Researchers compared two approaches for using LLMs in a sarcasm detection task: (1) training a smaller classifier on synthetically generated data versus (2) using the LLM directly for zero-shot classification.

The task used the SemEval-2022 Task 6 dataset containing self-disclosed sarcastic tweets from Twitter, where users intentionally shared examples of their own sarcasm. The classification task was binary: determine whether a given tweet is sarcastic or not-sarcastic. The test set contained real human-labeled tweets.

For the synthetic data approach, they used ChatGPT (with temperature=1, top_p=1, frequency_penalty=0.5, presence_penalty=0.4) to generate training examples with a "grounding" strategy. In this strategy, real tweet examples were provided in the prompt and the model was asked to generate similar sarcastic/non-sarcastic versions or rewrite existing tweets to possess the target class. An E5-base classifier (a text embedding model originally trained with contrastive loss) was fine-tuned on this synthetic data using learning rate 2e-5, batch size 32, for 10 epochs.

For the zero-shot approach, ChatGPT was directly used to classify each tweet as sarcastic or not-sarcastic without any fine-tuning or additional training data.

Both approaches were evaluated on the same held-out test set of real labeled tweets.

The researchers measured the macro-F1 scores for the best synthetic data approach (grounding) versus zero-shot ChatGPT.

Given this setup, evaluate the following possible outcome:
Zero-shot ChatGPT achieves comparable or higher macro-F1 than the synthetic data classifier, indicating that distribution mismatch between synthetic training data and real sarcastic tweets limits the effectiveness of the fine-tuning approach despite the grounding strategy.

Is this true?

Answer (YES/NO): YES